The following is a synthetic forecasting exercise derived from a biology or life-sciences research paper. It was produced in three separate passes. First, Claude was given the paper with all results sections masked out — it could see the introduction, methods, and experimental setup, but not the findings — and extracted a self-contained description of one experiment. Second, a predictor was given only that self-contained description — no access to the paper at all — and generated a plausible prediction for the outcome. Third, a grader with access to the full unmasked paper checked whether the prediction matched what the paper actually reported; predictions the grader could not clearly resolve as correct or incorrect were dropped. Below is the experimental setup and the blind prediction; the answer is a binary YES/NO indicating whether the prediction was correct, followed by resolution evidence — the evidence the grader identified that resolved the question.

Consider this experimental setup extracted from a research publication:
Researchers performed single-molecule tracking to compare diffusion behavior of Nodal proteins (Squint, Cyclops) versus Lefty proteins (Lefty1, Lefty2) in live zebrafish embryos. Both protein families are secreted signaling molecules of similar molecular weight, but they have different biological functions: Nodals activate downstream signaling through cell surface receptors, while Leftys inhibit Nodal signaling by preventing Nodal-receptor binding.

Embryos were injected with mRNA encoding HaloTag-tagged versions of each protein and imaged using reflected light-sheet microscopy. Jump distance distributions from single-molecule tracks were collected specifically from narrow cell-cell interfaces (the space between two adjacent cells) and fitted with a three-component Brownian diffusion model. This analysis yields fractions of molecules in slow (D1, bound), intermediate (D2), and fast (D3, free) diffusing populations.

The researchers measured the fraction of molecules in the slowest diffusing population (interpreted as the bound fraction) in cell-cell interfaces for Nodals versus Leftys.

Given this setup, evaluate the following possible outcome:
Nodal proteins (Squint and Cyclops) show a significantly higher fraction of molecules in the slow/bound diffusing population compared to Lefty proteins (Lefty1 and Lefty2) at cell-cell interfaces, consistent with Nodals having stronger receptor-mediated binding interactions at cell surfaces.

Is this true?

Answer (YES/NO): YES